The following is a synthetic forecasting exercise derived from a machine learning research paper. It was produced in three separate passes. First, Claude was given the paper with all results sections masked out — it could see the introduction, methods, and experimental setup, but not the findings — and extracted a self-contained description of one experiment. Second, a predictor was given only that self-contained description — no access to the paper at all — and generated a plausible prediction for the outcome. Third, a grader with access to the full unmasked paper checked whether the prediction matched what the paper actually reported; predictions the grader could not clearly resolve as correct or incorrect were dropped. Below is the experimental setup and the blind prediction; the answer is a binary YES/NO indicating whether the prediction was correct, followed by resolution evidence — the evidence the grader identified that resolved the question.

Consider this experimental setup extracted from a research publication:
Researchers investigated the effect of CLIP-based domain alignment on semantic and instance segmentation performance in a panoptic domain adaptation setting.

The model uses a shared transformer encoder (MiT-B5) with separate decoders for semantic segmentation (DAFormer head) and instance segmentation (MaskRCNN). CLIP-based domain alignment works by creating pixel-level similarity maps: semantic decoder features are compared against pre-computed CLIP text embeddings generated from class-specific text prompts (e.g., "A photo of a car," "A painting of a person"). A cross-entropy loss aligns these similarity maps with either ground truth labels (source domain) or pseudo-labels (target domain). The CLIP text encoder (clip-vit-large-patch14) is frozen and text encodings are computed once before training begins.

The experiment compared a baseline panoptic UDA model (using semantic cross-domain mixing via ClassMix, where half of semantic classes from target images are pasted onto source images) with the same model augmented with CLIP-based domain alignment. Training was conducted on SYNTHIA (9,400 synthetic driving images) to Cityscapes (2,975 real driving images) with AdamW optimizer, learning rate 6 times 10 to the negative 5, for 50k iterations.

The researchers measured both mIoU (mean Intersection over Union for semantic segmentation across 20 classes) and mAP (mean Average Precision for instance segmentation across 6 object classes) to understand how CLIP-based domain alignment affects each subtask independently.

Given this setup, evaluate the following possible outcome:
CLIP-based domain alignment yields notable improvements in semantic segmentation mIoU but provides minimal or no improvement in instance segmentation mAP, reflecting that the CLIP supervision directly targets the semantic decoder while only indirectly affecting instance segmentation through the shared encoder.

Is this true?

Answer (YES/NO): YES